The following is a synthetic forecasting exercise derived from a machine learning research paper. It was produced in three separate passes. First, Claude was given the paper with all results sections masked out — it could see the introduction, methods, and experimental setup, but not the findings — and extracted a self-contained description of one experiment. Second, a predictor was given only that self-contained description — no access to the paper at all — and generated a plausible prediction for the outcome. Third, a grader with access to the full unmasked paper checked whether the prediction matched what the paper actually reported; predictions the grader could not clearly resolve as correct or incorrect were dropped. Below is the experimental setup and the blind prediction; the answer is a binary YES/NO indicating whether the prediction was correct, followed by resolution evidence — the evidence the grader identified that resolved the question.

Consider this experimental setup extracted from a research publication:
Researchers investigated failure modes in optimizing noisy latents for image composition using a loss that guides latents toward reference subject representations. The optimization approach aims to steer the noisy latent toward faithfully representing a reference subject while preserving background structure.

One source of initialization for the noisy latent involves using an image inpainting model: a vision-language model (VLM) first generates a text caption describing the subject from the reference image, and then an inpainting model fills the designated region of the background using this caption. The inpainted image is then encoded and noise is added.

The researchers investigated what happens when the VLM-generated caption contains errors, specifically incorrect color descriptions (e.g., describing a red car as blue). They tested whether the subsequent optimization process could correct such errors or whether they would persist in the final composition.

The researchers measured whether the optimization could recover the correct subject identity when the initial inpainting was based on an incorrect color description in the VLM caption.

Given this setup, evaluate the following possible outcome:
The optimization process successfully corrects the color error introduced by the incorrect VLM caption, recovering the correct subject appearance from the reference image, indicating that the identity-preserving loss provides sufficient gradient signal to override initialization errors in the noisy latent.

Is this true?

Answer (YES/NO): NO